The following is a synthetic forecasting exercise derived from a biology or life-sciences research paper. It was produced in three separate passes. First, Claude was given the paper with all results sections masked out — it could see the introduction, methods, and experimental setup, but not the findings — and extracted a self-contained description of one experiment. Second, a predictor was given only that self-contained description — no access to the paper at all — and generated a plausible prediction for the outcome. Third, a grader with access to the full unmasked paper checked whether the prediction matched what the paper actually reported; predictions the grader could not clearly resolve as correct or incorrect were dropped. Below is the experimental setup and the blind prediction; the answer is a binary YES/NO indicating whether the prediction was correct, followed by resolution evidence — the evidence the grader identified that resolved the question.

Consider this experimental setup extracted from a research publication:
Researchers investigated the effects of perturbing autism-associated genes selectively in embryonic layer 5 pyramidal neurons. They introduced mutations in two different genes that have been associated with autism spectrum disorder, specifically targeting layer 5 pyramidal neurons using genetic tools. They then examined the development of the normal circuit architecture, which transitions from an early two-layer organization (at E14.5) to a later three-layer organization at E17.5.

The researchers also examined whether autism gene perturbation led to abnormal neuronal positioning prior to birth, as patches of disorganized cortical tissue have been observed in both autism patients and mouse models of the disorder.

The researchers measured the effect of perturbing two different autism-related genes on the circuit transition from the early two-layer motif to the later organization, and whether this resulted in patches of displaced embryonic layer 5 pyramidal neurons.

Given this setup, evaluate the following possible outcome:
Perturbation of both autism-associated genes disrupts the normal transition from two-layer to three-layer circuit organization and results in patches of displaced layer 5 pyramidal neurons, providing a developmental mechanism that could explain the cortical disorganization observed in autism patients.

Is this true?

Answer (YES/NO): YES